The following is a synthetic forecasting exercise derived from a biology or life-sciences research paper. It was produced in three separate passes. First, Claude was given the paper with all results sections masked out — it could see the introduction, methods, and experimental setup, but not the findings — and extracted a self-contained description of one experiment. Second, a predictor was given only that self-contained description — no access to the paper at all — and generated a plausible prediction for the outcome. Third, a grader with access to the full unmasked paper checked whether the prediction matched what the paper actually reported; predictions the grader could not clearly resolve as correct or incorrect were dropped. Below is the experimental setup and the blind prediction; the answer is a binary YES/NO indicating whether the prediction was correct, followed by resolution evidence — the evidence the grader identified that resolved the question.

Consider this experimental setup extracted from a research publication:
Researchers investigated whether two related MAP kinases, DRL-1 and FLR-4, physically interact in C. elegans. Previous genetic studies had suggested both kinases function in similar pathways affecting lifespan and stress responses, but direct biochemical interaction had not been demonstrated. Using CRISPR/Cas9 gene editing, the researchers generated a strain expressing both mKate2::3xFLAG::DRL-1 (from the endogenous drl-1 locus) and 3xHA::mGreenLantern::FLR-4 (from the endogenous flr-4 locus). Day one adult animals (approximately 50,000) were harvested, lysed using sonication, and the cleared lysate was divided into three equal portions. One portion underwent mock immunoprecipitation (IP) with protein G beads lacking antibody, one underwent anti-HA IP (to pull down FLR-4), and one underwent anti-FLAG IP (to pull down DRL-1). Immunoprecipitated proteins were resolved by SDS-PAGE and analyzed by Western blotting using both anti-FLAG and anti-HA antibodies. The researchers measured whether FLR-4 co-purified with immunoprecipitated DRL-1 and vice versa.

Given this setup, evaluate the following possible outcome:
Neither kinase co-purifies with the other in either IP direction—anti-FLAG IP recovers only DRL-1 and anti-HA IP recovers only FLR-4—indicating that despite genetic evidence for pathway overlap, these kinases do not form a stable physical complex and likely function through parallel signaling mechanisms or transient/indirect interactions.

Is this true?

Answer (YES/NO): NO